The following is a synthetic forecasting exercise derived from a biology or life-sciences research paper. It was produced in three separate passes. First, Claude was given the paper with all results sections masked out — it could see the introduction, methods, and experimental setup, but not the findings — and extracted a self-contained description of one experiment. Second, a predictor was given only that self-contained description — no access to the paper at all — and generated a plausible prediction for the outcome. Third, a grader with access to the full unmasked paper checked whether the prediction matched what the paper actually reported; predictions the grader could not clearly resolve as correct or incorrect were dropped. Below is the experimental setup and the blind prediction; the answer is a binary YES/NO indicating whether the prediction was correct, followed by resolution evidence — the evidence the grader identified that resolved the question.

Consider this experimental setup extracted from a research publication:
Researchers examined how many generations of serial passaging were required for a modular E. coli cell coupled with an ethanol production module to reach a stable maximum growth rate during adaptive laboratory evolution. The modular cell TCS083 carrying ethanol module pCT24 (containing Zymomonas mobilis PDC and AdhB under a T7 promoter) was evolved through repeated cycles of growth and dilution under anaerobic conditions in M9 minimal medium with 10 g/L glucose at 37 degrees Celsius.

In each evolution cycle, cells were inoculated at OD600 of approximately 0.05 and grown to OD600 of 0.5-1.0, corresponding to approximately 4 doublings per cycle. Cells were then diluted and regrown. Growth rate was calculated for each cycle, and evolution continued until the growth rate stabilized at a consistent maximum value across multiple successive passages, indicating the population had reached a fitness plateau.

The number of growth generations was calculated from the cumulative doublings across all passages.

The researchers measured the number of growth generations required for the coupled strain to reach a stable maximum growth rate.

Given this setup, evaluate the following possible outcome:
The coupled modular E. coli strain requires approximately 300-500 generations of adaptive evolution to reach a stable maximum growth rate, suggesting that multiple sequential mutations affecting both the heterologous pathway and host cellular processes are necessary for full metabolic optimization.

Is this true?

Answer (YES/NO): NO